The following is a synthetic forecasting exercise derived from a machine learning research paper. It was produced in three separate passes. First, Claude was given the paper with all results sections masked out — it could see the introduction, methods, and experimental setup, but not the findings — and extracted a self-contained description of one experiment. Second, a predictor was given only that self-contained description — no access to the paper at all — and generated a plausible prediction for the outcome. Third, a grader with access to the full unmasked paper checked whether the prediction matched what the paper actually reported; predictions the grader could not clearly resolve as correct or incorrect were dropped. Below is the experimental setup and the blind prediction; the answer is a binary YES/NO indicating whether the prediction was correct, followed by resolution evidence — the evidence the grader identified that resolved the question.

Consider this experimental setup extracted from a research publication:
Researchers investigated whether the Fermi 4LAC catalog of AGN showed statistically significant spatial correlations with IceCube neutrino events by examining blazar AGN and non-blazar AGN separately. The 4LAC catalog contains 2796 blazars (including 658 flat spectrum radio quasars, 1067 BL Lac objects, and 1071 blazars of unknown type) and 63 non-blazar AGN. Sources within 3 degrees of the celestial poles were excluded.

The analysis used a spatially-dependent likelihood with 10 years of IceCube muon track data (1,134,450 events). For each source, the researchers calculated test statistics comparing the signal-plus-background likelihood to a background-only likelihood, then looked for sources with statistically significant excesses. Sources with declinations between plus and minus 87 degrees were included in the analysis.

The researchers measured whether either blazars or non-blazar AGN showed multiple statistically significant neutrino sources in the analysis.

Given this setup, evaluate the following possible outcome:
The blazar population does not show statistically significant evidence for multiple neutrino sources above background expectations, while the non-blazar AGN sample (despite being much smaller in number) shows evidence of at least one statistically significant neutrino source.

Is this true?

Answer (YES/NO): NO